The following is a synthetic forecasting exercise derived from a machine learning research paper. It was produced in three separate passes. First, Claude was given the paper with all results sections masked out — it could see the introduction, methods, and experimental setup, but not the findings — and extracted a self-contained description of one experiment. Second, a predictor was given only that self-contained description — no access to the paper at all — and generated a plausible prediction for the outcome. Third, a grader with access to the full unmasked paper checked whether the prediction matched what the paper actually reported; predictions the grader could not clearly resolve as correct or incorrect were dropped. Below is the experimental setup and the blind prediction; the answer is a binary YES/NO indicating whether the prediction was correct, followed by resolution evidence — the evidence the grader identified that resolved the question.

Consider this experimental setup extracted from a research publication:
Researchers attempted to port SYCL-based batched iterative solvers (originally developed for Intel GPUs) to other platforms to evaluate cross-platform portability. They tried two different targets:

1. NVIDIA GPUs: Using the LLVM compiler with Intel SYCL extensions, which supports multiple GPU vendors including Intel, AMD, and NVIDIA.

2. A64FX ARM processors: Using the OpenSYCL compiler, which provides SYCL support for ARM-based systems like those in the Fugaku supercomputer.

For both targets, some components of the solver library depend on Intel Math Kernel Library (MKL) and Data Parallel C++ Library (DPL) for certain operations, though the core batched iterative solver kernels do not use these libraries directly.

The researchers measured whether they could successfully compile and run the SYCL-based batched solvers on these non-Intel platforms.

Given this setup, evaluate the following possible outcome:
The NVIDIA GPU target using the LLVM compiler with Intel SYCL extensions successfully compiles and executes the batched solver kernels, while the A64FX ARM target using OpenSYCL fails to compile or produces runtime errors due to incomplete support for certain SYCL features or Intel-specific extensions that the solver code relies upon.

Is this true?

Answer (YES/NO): NO